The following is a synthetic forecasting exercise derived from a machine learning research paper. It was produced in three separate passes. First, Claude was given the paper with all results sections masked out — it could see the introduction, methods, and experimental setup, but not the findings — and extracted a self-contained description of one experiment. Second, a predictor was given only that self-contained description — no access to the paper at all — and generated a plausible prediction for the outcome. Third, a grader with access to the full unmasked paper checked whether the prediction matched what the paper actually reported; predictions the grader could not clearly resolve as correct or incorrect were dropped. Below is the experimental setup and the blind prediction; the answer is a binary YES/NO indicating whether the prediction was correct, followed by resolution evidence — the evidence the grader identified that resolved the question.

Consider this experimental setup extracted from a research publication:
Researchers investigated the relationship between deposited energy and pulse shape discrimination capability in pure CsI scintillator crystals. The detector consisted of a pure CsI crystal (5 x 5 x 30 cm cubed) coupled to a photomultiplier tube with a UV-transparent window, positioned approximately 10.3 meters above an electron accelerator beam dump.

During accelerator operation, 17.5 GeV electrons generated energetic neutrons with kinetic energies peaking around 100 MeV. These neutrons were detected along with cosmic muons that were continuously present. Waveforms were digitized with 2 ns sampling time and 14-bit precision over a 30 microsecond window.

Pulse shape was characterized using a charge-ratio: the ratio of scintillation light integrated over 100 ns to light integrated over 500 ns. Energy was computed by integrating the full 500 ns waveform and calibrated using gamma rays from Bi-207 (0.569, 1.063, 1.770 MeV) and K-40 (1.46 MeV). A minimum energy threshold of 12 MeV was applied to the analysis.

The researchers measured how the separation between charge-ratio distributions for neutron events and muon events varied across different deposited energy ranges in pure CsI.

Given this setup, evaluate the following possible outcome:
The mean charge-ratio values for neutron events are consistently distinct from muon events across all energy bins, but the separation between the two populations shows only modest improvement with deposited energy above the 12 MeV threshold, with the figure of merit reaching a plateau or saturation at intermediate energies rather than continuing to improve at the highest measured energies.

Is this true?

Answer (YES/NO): NO